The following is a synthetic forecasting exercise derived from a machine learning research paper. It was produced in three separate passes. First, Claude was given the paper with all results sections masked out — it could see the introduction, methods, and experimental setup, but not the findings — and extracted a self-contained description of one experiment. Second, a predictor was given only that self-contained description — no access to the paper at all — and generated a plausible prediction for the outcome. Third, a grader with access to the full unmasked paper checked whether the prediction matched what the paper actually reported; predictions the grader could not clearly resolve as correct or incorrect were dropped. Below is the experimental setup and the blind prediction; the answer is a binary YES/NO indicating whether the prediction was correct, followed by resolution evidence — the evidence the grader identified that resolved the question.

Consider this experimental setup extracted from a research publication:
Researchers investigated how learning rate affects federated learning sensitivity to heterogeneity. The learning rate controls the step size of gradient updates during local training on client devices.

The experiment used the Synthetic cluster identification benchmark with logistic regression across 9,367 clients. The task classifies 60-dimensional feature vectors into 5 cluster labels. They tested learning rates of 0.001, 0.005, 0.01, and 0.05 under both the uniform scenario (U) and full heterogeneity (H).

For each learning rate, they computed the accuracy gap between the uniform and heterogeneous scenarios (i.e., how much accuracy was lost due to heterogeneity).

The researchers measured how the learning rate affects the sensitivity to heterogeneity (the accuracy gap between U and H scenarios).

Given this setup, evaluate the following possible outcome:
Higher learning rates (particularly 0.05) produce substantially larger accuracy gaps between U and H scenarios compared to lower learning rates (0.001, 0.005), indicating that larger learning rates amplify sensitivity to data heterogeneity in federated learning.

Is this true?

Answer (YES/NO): NO